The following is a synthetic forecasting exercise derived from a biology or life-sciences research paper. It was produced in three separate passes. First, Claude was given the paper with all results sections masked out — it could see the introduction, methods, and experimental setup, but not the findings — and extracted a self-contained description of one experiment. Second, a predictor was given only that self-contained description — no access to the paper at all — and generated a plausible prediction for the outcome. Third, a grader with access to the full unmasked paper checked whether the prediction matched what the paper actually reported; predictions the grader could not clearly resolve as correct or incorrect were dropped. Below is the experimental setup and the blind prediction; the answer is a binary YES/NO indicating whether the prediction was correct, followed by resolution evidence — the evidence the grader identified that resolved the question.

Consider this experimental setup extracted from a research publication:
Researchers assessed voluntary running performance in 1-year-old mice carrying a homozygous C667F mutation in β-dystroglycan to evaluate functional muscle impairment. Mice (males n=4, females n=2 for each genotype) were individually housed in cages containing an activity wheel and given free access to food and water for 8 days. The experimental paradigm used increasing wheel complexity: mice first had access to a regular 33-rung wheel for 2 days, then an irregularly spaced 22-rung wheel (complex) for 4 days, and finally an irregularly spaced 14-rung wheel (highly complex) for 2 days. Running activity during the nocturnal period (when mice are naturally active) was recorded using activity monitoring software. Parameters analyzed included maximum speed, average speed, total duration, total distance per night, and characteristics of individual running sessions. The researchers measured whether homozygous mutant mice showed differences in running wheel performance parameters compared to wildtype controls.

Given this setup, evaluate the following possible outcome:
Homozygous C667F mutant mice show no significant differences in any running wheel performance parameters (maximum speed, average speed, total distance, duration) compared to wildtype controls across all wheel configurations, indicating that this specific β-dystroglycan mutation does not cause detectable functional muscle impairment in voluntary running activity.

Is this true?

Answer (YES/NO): NO